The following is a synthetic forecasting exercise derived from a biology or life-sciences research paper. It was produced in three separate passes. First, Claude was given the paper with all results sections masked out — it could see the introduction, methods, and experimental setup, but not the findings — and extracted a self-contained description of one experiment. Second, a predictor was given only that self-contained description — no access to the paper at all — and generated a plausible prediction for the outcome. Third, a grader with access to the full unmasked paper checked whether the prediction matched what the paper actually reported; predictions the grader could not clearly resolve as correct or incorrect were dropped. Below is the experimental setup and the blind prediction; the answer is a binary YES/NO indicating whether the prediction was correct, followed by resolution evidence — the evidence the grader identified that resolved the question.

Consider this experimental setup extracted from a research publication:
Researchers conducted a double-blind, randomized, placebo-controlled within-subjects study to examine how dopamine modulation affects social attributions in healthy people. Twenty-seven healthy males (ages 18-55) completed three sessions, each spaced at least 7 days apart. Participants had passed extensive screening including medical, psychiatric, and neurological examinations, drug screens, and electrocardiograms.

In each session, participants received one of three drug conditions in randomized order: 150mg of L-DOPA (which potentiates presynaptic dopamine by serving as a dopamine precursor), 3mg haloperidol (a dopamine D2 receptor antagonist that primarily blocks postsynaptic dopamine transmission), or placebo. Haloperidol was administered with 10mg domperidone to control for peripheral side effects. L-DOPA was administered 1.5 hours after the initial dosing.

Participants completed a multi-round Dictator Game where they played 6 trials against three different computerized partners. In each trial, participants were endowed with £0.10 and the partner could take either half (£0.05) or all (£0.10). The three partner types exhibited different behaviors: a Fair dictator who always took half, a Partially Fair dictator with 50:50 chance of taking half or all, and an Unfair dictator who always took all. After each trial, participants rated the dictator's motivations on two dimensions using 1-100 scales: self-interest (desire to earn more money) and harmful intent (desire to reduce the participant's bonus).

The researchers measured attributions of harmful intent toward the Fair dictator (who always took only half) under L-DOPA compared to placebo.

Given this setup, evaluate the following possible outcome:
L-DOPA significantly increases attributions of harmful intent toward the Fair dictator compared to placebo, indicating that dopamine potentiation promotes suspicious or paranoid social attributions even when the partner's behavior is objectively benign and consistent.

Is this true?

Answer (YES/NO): NO